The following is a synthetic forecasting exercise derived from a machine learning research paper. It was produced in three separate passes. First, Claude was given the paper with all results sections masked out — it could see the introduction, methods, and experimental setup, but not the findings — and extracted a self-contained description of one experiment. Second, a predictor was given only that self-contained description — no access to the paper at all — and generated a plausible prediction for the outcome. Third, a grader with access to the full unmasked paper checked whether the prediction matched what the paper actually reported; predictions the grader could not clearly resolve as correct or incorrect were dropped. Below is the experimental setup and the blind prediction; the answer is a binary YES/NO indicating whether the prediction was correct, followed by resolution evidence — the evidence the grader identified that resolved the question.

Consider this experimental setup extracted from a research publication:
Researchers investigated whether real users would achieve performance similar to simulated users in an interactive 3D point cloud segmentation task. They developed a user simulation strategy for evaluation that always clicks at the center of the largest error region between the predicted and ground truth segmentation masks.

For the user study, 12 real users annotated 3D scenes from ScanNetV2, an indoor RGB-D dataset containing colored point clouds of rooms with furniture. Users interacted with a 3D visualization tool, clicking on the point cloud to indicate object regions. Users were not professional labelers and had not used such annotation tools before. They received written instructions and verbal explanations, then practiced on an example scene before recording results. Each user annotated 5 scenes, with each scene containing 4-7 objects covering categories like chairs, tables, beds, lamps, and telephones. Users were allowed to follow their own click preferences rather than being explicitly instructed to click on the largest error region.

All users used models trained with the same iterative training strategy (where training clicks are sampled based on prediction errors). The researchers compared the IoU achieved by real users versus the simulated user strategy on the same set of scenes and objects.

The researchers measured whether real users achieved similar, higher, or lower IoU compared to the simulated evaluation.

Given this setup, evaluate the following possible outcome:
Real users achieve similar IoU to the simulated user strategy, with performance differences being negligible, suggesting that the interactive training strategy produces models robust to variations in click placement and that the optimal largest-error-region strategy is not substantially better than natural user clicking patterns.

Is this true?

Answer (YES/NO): YES